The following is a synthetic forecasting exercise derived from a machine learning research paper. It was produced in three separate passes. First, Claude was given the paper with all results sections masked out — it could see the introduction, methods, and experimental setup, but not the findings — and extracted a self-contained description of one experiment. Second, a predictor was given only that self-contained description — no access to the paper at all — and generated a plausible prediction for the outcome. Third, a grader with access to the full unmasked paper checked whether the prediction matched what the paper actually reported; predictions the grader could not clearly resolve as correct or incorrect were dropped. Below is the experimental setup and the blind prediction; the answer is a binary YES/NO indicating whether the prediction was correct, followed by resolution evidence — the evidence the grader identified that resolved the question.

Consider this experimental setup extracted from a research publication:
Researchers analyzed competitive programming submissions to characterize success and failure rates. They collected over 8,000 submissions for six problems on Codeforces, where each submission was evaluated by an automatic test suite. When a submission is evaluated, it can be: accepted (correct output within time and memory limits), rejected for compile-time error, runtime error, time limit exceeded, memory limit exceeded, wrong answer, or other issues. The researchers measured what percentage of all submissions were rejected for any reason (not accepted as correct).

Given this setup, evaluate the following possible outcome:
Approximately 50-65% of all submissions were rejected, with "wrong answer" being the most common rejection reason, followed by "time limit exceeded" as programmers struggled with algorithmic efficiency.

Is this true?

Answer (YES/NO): NO